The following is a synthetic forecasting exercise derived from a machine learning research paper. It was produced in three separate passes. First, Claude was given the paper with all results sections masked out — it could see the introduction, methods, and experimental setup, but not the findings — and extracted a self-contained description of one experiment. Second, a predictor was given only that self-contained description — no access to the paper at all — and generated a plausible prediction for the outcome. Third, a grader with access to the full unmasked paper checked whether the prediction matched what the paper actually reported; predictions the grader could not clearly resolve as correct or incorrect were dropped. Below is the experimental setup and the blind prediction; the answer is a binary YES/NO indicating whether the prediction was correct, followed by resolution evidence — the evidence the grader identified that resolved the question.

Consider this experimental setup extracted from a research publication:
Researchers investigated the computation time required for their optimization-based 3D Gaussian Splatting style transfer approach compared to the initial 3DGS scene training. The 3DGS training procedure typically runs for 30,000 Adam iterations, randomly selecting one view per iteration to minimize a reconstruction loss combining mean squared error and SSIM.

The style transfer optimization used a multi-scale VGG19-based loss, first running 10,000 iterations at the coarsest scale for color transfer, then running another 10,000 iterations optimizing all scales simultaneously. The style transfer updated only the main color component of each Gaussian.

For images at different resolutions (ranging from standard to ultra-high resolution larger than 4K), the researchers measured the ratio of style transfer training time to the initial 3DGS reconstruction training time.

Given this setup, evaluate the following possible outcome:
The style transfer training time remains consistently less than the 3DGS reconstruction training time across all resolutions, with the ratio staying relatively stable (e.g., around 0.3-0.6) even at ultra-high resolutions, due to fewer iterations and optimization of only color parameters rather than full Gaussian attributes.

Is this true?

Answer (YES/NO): NO